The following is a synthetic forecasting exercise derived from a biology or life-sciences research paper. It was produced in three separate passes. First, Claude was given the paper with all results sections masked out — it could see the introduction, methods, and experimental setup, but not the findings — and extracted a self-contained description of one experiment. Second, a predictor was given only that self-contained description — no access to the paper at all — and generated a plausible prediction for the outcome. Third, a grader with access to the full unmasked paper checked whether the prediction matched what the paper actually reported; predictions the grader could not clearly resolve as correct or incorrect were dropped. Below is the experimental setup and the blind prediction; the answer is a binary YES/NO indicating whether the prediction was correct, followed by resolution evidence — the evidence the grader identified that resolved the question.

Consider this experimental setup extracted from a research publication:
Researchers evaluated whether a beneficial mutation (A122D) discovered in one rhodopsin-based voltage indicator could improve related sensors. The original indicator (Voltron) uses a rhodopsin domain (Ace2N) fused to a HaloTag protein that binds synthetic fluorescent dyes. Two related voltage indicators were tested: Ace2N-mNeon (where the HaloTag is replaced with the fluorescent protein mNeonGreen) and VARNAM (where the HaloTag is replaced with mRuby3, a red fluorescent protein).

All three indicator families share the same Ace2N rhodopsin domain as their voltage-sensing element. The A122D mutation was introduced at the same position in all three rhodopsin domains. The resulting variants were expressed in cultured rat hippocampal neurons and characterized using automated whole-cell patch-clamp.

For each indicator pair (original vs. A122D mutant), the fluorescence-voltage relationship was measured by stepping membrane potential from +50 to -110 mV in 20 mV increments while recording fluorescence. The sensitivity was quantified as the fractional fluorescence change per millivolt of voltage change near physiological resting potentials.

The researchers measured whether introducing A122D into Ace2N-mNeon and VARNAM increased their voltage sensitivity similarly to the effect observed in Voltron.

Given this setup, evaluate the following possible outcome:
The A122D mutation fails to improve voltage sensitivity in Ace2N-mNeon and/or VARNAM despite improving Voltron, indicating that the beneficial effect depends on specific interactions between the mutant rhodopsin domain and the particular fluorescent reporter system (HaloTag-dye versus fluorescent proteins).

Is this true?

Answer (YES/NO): NO